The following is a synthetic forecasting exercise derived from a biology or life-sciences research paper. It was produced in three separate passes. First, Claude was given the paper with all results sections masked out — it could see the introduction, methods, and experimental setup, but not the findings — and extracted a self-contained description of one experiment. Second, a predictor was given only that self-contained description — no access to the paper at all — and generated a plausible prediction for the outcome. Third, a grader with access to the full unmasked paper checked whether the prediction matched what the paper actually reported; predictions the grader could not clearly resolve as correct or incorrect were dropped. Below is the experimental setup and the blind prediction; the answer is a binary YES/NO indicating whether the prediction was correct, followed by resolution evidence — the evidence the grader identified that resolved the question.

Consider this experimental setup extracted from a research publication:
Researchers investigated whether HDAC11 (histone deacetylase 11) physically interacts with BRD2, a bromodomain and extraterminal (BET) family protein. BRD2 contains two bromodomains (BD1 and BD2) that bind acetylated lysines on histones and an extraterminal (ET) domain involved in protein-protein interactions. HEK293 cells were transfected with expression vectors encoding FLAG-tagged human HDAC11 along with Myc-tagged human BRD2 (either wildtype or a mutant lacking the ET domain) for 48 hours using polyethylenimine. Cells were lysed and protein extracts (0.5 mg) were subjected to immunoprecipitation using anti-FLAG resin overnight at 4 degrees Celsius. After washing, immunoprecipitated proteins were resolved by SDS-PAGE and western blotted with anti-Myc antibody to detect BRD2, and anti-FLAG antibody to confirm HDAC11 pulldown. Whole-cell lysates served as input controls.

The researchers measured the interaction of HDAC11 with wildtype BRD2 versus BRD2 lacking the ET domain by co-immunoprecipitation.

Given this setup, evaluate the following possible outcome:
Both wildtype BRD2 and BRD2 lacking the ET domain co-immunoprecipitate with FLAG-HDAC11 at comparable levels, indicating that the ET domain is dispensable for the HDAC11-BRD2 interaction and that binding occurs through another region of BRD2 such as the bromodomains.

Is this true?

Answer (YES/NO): NO